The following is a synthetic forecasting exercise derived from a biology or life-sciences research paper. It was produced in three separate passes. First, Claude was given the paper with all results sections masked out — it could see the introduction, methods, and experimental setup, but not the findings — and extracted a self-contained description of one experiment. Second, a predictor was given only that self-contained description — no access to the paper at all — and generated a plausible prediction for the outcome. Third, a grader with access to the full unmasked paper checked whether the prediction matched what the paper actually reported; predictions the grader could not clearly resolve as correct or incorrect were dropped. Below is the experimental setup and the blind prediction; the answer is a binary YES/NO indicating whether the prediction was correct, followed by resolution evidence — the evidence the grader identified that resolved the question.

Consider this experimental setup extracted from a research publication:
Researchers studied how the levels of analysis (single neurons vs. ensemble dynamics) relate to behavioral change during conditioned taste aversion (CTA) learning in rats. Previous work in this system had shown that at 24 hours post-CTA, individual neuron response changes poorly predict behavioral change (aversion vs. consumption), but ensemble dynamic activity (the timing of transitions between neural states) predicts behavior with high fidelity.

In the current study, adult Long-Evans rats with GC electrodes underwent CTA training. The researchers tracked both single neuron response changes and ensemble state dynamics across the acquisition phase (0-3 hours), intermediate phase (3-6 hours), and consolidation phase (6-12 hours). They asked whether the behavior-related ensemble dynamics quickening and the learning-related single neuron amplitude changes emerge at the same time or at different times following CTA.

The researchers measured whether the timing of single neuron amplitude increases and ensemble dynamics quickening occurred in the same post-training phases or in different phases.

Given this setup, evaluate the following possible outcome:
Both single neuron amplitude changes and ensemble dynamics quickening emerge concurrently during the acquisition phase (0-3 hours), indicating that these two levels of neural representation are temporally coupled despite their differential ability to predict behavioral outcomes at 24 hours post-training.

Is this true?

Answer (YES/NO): NO